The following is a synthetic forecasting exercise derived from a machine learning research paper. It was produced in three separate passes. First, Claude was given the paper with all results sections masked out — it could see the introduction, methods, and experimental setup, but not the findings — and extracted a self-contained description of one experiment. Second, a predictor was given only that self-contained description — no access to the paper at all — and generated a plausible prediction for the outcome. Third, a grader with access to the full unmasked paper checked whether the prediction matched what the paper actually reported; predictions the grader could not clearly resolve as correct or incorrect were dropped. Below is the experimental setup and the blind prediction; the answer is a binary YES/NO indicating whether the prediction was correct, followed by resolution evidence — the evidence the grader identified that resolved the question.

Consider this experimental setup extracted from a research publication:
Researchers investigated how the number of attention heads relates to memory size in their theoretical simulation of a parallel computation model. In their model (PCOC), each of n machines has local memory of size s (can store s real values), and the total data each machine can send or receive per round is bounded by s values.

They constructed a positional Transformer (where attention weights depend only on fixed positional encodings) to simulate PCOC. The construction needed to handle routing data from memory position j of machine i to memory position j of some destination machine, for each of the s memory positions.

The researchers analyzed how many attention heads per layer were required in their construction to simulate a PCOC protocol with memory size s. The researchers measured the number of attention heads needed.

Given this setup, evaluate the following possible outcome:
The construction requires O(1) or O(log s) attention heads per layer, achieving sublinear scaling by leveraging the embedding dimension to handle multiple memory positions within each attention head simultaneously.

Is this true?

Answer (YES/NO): NO